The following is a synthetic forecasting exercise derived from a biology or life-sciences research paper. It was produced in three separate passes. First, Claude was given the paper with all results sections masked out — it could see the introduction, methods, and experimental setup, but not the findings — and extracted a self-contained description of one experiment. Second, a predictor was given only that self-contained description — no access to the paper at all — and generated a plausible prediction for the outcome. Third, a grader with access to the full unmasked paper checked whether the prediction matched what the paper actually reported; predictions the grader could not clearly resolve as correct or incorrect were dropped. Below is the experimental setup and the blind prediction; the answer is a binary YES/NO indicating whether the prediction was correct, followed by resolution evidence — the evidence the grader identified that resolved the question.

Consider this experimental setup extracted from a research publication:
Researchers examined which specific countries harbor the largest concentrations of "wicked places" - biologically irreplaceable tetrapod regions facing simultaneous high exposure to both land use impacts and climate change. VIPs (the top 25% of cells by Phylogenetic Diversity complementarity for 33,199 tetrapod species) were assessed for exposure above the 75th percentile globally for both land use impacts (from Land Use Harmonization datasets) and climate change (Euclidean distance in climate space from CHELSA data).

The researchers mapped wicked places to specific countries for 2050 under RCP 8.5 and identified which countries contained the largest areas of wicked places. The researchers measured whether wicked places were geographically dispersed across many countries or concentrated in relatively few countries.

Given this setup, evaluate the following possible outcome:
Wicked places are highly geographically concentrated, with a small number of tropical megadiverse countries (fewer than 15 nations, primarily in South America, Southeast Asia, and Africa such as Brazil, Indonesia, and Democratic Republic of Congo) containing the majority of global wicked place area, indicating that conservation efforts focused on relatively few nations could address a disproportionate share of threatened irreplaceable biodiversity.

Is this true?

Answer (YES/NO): NO